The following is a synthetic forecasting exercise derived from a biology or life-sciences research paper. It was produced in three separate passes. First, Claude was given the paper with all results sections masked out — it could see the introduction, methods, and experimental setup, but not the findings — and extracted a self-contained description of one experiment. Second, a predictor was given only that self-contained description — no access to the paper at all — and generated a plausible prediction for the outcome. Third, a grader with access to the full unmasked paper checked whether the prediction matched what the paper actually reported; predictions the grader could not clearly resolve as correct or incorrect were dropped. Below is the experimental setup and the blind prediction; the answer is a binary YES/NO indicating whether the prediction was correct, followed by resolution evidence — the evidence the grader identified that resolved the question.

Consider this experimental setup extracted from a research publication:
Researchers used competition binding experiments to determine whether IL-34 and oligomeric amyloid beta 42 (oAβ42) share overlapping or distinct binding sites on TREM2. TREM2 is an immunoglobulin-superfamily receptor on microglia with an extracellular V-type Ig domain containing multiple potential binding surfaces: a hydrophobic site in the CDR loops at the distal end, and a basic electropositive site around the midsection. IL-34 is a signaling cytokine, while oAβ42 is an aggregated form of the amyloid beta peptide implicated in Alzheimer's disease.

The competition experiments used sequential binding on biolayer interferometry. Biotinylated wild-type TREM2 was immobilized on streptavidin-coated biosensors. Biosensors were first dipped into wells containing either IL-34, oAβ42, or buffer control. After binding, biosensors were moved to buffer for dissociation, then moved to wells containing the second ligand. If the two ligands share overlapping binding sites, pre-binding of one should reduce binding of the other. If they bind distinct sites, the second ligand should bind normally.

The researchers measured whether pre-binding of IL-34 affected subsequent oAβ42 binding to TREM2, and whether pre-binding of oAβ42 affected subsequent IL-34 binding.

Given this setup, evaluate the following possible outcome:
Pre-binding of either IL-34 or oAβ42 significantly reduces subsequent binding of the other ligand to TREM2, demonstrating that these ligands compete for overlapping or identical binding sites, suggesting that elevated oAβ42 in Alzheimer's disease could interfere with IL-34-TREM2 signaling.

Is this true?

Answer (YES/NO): NO